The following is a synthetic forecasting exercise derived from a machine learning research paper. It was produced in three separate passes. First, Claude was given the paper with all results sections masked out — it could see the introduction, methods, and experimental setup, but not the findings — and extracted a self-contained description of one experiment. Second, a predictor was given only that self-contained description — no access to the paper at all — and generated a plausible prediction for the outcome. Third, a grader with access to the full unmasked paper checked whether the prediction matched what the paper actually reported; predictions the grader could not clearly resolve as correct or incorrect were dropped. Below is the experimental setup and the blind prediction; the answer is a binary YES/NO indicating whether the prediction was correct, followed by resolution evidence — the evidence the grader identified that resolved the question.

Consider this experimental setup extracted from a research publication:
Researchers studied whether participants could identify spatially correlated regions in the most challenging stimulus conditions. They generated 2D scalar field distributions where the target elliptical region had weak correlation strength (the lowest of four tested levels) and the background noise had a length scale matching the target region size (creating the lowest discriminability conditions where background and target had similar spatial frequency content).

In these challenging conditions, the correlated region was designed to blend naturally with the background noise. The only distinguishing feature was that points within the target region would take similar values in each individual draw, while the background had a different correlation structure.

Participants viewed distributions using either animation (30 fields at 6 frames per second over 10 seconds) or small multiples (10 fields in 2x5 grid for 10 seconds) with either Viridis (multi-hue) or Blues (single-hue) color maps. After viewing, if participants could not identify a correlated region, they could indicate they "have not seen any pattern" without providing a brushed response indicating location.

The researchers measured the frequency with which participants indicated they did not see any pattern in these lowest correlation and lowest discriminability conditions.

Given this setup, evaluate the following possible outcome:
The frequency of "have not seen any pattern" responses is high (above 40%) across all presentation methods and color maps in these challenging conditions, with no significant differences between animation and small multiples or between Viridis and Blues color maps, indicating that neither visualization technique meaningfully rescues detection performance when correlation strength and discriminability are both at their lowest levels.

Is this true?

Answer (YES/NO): NO